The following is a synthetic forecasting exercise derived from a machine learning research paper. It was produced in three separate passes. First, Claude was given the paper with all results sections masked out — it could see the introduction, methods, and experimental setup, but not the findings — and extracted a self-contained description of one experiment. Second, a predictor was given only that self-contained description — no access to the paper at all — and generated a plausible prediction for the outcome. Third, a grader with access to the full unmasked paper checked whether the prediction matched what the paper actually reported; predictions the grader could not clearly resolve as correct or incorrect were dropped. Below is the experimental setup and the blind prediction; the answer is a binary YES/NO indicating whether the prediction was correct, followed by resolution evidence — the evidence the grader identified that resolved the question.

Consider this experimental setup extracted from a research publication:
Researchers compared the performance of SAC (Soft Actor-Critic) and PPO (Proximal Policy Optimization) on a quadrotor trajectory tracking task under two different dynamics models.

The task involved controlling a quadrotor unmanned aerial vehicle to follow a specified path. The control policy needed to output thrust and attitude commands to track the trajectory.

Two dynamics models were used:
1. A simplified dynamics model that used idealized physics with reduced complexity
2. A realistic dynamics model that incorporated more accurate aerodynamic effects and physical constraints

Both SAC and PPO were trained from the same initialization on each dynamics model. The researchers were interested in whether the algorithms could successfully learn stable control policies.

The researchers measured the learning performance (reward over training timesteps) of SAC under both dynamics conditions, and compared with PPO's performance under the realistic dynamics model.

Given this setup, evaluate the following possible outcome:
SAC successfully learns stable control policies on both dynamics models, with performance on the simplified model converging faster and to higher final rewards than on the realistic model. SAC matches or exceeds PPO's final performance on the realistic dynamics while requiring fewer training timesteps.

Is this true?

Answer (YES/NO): NO